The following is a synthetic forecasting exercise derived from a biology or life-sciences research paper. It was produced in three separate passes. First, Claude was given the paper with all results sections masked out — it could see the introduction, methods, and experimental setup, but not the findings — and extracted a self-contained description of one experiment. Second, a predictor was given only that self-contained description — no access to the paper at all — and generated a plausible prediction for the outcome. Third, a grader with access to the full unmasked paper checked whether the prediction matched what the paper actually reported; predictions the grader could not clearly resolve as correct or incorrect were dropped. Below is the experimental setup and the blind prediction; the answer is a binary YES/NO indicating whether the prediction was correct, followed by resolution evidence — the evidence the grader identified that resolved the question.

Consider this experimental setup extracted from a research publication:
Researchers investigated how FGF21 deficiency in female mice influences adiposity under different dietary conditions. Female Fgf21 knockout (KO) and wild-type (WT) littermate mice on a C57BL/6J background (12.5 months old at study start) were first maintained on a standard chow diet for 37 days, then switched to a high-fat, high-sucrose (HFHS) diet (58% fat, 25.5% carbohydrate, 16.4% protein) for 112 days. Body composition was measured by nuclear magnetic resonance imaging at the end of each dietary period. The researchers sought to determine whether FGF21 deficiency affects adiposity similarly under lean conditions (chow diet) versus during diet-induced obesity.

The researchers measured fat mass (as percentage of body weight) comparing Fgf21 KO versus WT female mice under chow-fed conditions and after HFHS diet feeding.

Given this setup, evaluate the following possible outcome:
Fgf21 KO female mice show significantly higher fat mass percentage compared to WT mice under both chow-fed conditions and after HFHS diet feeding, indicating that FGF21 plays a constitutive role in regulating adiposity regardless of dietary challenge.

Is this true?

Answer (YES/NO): NO